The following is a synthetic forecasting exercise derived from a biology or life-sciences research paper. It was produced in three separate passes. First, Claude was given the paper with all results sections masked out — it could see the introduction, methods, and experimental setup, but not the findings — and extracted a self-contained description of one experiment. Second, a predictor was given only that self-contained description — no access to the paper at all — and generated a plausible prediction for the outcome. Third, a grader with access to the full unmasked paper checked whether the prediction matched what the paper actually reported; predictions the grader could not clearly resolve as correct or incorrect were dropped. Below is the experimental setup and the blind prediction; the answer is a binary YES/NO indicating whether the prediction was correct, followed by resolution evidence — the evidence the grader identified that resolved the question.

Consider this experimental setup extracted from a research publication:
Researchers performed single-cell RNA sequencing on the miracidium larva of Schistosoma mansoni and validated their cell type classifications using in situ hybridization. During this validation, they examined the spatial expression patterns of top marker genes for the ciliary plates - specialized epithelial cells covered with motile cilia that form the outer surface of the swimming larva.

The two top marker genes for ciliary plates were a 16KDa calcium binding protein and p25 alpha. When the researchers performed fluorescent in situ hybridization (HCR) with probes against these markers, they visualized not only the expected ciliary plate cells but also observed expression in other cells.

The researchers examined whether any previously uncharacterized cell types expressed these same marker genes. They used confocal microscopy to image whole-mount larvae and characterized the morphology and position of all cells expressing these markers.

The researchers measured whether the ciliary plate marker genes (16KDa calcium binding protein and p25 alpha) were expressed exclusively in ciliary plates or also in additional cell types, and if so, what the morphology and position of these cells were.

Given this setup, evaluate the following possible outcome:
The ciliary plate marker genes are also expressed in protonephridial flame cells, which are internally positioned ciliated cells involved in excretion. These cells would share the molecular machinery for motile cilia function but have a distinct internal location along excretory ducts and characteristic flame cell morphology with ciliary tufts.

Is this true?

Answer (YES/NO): NO